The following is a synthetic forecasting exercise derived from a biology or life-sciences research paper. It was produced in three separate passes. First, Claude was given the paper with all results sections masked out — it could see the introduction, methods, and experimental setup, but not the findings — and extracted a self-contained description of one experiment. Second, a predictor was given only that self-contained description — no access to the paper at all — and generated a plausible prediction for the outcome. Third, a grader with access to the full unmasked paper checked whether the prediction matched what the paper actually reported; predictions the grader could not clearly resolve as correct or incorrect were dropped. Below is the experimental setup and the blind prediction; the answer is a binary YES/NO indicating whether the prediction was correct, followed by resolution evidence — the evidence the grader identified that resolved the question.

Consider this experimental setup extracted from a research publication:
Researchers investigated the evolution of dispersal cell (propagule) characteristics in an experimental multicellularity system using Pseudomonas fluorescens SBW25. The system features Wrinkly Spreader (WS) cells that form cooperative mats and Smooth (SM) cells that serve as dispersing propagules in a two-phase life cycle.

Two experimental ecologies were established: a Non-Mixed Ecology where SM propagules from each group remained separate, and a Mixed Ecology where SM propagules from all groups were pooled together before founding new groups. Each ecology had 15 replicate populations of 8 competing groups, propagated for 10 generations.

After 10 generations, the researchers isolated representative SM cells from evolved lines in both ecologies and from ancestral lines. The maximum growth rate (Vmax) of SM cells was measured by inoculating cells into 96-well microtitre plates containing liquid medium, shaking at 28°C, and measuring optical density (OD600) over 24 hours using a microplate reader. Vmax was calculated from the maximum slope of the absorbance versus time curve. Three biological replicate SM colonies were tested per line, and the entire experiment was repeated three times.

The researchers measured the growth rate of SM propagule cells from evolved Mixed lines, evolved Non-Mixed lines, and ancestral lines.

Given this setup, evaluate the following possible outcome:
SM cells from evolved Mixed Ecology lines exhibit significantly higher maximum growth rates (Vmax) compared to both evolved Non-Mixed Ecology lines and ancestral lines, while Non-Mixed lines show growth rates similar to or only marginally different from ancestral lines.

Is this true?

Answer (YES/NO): NO